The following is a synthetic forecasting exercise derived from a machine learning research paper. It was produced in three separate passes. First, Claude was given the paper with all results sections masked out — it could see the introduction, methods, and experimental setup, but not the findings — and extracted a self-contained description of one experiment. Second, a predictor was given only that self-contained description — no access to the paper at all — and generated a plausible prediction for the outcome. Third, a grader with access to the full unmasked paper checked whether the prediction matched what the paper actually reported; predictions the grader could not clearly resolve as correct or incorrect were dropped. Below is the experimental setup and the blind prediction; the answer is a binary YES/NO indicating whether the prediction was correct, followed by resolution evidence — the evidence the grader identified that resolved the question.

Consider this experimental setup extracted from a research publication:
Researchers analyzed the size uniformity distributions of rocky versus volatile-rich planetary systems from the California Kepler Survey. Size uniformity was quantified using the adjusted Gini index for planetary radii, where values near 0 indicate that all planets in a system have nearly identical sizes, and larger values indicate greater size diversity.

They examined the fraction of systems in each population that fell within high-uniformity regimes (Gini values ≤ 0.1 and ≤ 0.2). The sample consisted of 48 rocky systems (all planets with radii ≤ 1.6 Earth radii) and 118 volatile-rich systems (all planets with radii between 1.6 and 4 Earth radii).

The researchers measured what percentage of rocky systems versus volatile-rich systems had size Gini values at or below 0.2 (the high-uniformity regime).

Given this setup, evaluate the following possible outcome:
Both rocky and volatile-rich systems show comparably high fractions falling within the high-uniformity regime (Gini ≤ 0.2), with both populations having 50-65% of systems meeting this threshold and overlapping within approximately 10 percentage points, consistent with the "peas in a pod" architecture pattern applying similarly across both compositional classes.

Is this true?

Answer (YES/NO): NO